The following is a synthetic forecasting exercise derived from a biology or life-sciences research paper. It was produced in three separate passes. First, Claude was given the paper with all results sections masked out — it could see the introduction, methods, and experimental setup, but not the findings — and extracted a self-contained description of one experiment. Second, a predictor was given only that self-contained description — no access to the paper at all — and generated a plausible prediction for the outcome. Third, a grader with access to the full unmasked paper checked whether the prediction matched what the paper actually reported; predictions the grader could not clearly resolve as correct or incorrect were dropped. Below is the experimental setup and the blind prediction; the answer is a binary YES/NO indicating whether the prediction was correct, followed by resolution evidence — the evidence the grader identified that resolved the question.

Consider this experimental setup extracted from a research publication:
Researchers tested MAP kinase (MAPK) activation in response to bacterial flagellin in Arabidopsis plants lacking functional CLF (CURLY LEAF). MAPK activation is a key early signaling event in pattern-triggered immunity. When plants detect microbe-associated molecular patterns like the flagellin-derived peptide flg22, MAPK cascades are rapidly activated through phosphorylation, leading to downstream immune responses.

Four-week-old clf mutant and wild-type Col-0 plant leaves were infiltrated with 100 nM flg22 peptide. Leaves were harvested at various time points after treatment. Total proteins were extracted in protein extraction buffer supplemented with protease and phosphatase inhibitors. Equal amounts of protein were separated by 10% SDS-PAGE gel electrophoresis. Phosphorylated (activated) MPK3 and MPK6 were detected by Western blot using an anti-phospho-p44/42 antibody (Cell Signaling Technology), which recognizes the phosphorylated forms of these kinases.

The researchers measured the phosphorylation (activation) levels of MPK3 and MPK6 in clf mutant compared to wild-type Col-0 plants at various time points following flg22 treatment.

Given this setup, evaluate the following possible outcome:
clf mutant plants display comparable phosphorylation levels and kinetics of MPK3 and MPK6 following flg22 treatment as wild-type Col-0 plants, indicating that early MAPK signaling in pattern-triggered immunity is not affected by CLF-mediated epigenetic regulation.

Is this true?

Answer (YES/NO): NO